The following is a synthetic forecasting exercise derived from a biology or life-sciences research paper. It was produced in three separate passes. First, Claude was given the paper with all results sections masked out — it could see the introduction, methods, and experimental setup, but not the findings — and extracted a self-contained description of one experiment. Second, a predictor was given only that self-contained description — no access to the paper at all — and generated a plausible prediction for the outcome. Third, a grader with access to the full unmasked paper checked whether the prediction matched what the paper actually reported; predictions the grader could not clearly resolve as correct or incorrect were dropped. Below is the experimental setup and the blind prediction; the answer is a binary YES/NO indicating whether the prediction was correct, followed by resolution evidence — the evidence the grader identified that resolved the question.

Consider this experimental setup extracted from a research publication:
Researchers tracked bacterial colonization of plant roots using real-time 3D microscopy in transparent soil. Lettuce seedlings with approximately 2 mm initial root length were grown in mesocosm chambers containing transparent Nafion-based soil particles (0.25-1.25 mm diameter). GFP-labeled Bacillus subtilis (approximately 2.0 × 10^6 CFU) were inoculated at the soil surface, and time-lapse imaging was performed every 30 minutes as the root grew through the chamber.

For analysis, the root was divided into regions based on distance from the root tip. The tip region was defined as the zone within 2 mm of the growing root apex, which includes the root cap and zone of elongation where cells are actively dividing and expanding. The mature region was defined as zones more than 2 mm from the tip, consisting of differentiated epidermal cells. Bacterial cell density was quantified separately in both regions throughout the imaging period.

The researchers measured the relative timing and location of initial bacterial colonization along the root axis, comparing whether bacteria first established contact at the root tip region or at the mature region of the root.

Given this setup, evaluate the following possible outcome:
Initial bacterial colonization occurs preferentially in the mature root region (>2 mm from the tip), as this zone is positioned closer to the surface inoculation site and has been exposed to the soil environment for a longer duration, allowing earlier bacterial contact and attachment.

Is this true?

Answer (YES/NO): NO